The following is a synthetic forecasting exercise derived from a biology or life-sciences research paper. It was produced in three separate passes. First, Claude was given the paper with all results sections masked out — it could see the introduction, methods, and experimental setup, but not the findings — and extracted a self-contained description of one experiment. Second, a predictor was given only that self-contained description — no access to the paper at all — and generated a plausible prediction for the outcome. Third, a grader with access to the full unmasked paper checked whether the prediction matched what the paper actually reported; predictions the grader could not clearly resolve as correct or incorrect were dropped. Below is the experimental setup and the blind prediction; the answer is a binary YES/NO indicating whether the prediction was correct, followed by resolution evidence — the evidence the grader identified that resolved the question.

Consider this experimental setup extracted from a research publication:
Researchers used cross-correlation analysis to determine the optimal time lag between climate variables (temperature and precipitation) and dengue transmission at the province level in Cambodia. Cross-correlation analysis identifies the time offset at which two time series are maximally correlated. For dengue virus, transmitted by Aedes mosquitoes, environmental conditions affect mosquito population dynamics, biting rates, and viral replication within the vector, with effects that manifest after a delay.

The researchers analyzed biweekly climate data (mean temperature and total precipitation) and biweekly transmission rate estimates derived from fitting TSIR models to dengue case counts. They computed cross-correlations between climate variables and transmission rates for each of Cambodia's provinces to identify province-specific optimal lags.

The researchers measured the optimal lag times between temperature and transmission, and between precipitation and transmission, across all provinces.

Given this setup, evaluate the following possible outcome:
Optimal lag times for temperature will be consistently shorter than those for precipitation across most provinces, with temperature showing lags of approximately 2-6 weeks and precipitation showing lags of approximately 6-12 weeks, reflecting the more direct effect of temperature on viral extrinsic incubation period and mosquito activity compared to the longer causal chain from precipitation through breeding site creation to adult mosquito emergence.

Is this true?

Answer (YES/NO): NO